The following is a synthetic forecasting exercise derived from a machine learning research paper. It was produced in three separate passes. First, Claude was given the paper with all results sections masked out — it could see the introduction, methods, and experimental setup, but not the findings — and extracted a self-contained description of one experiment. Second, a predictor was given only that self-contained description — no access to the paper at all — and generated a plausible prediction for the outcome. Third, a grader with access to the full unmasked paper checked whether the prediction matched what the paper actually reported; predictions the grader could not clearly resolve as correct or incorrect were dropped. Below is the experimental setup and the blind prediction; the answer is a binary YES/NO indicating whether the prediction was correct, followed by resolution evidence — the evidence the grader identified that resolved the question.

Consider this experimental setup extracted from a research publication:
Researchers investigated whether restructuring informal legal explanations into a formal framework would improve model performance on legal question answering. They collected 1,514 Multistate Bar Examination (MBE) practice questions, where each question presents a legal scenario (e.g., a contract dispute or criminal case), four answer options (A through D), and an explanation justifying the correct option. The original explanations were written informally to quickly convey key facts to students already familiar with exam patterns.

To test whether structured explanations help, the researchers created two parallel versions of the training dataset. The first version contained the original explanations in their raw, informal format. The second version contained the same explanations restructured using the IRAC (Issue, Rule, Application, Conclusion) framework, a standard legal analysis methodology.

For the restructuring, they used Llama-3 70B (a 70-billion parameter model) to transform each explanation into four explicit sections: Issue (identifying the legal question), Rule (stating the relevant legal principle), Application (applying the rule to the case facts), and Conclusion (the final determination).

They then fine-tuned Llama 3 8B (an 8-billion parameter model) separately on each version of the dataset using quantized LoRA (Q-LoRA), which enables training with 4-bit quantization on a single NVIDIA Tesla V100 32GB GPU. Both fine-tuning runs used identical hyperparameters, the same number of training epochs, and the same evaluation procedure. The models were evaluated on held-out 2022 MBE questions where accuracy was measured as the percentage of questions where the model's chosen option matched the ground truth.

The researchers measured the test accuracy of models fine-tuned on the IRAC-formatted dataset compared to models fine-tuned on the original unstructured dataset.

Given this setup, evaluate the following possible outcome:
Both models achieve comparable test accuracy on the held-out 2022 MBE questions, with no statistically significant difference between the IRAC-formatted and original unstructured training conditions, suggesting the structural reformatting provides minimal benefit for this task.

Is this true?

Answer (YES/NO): NO